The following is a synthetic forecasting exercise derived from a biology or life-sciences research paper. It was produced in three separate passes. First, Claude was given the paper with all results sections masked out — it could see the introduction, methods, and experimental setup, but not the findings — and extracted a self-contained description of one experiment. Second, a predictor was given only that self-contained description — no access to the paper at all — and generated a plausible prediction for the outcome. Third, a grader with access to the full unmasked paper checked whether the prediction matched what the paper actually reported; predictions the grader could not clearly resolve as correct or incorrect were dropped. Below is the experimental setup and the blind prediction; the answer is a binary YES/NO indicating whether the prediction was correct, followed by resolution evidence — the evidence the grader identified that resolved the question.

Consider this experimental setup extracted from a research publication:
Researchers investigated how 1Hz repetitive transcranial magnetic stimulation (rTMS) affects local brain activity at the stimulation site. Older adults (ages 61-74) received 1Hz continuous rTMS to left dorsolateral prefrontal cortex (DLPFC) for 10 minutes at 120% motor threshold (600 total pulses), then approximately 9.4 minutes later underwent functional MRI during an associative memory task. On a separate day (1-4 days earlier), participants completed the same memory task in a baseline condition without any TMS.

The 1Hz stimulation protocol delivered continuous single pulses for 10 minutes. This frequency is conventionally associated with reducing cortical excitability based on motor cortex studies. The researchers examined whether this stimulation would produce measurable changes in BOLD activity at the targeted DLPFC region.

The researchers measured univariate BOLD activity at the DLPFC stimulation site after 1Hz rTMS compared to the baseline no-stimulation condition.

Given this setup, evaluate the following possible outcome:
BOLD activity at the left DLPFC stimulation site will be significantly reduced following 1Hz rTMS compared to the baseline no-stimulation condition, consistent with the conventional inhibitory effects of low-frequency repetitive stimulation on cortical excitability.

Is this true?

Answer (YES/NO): YES